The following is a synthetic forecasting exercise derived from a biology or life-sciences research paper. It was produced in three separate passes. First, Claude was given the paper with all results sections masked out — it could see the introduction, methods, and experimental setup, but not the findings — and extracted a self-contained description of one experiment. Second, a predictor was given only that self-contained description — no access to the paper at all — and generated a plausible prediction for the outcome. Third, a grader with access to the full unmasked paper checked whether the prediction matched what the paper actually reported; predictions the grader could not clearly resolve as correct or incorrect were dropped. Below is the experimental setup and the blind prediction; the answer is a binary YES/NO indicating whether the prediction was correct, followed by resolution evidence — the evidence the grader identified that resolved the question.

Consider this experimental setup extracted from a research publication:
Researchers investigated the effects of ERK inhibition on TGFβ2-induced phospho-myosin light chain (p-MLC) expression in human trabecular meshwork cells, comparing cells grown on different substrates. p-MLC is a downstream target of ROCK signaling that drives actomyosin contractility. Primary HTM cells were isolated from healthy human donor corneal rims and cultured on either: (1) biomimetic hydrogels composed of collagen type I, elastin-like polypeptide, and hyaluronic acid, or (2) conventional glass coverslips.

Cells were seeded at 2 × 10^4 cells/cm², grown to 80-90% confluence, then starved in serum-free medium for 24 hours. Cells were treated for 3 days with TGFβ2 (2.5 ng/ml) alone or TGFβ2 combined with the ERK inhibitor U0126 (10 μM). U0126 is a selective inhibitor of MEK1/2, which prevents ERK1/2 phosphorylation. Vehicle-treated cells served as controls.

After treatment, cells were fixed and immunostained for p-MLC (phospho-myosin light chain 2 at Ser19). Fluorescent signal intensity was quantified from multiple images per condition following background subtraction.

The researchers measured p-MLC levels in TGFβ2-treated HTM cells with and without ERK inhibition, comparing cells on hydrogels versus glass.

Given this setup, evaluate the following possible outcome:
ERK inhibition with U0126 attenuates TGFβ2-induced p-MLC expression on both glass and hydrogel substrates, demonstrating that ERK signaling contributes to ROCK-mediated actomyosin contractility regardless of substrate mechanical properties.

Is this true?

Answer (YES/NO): NO